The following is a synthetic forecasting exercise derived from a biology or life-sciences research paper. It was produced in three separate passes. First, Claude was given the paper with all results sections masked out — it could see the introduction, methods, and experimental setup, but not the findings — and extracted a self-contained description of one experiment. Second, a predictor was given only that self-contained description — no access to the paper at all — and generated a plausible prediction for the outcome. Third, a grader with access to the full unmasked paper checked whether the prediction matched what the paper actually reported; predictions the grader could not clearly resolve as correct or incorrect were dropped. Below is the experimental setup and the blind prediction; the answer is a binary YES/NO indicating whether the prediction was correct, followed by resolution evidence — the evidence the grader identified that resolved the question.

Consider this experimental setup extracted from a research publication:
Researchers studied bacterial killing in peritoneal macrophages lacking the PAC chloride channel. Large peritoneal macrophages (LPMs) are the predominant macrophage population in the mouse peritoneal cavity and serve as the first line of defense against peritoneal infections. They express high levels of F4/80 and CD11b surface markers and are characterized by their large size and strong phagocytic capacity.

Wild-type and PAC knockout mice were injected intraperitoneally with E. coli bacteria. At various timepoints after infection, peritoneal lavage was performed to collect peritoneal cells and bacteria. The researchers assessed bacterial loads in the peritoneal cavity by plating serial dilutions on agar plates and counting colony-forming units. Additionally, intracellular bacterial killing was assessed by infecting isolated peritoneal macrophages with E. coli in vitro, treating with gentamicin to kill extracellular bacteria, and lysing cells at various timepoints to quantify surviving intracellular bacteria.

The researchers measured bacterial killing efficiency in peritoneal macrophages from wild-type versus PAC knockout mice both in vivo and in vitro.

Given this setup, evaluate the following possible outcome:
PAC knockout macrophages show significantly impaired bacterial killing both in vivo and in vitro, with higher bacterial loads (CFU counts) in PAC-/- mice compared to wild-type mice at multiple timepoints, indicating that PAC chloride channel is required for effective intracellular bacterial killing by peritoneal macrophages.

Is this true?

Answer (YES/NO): NO